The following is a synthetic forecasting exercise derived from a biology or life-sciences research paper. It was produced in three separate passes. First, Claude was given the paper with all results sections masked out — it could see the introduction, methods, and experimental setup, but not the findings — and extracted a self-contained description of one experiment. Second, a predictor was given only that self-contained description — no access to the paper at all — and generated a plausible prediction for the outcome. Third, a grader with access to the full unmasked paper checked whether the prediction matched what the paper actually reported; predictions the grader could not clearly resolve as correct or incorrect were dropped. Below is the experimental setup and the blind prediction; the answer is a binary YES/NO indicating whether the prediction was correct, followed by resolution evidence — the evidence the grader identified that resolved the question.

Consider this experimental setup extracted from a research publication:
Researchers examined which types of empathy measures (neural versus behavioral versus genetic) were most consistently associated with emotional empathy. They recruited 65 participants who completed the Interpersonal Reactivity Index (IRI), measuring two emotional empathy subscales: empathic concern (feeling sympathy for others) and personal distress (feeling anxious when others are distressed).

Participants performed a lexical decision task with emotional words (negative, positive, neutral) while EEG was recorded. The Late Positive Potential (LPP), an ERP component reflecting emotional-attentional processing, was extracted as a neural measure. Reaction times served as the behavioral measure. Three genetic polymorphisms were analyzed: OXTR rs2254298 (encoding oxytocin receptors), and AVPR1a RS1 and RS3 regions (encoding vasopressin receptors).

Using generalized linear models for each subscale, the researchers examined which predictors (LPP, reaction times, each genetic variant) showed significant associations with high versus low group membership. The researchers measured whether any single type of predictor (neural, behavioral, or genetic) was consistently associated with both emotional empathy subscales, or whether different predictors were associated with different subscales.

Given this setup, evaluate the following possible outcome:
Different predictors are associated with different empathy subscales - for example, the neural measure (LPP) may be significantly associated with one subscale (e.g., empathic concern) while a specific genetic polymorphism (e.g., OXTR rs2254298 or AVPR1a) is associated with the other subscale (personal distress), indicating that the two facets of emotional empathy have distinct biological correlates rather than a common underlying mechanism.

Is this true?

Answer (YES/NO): NO